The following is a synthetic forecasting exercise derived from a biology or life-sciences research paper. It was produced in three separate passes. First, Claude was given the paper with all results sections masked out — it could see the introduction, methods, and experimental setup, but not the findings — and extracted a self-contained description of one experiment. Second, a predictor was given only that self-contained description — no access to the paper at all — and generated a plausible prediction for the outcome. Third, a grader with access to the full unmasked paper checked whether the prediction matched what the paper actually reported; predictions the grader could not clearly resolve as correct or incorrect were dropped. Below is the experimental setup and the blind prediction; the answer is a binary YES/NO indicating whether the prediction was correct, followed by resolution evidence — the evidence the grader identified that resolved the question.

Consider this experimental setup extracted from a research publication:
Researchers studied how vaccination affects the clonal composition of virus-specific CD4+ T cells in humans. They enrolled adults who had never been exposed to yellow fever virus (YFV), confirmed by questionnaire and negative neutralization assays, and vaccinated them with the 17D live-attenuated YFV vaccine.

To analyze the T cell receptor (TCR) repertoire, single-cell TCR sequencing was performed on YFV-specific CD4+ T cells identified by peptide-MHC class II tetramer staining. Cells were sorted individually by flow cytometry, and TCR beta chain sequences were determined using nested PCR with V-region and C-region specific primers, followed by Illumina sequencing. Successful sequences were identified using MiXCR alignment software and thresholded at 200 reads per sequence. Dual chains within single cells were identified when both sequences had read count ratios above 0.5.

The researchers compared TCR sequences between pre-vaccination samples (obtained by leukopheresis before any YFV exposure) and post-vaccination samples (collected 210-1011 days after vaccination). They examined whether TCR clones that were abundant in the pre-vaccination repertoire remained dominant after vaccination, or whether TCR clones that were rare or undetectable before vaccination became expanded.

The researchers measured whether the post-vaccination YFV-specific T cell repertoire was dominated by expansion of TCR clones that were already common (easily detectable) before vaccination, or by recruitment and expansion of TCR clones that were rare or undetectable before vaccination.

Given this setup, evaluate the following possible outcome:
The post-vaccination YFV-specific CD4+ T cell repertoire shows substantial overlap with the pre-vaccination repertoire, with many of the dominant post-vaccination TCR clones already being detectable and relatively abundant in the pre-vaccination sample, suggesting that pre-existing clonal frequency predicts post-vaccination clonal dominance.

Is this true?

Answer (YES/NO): NO